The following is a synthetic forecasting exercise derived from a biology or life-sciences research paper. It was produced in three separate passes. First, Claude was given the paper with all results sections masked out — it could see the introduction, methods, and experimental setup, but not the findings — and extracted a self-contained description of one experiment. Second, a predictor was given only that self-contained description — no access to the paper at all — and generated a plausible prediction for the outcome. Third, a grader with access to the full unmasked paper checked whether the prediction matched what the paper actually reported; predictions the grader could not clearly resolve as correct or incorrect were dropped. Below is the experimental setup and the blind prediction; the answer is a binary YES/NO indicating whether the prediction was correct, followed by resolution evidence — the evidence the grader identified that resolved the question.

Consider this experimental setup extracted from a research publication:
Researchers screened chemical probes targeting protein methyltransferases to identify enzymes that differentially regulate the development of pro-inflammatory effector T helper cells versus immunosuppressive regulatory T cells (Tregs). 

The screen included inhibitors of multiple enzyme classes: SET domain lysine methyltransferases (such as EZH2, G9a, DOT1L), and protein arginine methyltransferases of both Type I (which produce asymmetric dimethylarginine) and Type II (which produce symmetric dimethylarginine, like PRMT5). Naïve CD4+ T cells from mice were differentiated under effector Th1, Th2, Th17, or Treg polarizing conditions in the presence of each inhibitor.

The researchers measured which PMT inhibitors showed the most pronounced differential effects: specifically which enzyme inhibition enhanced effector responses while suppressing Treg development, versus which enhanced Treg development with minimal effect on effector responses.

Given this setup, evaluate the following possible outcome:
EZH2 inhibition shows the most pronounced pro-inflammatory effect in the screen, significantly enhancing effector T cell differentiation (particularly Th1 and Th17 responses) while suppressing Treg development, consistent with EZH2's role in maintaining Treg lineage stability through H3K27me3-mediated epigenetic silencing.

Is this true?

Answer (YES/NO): NO